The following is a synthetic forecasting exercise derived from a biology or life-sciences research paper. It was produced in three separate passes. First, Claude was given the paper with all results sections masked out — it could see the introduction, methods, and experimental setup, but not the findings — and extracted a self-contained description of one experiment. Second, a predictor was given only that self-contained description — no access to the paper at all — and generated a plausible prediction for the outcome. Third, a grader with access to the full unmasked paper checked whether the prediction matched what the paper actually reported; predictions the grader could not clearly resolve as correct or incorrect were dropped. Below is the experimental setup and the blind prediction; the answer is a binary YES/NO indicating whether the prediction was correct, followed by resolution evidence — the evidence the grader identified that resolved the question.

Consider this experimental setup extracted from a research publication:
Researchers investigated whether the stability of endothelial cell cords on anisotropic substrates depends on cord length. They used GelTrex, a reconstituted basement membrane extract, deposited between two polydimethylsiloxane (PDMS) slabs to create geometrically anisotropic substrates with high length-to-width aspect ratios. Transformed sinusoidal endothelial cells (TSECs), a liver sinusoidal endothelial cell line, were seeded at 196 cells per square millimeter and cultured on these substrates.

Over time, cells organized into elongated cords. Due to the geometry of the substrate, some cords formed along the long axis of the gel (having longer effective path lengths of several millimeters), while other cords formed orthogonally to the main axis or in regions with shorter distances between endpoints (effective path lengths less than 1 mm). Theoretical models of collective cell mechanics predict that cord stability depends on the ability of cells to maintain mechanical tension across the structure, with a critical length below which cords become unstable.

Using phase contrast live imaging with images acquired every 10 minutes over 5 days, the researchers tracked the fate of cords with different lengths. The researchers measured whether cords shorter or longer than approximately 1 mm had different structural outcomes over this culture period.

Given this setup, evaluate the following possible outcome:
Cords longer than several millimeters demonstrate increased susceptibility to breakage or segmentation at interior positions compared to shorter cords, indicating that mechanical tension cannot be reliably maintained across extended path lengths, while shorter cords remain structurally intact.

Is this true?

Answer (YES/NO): NO